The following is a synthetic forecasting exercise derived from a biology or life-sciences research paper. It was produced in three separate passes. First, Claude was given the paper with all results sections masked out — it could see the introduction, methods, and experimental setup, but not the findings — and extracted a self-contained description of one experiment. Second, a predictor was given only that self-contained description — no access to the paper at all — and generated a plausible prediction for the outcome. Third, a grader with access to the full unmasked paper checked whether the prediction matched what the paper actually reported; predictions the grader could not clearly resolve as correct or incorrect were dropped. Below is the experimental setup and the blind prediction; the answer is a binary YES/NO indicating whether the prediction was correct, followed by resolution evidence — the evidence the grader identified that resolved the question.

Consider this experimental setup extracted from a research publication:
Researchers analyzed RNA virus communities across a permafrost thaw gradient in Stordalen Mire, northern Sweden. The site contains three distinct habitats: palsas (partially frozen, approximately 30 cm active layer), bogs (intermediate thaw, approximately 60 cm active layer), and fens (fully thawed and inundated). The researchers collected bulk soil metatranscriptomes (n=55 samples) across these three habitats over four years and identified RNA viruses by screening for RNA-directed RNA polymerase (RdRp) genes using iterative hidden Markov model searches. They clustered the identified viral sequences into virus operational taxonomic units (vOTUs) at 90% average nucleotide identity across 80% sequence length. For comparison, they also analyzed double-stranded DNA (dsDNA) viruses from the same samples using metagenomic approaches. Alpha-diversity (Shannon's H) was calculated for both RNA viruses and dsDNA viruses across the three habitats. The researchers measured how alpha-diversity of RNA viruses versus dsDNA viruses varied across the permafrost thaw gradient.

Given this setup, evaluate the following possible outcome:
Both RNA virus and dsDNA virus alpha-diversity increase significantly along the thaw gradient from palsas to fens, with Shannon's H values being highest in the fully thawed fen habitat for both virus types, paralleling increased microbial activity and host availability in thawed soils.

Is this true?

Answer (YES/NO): NO